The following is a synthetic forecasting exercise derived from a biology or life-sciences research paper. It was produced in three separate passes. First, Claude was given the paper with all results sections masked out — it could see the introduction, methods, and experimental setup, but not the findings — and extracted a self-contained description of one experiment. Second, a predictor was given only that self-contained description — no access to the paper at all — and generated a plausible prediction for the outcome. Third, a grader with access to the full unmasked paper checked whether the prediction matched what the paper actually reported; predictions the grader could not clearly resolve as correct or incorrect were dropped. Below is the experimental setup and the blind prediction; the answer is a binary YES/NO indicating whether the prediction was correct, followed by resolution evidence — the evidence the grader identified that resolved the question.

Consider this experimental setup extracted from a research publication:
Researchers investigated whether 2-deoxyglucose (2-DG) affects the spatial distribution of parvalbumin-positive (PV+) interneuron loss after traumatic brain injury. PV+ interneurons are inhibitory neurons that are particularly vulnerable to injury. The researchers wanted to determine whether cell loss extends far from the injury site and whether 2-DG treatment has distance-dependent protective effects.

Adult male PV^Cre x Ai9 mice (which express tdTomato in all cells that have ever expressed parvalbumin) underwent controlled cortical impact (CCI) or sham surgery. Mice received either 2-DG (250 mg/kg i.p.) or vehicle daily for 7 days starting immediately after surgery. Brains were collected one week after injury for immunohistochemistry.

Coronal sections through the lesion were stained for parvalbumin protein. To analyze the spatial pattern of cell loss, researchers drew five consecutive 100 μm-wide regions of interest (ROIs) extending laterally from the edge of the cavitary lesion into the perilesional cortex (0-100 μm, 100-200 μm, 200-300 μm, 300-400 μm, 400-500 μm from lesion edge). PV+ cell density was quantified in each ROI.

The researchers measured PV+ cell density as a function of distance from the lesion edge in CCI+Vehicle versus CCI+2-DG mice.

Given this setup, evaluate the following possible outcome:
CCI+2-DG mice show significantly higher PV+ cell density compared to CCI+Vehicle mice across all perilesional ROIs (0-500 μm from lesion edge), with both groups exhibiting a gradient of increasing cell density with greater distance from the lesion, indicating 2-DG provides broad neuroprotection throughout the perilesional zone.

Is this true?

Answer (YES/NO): NO